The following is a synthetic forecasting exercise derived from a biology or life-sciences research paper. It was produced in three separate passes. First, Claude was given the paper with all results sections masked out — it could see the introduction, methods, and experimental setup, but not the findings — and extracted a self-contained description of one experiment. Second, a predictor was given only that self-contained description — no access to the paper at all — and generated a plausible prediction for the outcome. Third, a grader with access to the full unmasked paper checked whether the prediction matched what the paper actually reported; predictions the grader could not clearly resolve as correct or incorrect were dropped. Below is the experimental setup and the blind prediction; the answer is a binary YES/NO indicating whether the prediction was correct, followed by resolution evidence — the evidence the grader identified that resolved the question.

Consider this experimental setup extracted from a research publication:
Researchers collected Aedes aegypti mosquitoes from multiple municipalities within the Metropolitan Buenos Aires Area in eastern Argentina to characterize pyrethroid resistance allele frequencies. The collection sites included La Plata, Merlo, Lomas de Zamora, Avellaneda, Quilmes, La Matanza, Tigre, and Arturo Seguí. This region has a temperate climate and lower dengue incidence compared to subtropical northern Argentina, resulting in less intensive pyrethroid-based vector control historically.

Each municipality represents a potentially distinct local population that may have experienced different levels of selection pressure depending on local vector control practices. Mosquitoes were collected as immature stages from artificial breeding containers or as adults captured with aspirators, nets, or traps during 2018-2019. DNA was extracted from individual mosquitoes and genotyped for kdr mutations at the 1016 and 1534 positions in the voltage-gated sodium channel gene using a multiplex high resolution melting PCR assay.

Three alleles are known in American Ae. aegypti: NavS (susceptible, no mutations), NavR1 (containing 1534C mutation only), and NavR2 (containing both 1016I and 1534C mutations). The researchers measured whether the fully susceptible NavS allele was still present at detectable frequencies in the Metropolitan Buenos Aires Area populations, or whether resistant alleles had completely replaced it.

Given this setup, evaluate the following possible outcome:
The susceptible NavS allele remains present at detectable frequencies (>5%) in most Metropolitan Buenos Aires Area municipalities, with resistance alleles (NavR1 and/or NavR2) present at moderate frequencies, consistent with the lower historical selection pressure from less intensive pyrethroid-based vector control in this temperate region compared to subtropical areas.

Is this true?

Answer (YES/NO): YES